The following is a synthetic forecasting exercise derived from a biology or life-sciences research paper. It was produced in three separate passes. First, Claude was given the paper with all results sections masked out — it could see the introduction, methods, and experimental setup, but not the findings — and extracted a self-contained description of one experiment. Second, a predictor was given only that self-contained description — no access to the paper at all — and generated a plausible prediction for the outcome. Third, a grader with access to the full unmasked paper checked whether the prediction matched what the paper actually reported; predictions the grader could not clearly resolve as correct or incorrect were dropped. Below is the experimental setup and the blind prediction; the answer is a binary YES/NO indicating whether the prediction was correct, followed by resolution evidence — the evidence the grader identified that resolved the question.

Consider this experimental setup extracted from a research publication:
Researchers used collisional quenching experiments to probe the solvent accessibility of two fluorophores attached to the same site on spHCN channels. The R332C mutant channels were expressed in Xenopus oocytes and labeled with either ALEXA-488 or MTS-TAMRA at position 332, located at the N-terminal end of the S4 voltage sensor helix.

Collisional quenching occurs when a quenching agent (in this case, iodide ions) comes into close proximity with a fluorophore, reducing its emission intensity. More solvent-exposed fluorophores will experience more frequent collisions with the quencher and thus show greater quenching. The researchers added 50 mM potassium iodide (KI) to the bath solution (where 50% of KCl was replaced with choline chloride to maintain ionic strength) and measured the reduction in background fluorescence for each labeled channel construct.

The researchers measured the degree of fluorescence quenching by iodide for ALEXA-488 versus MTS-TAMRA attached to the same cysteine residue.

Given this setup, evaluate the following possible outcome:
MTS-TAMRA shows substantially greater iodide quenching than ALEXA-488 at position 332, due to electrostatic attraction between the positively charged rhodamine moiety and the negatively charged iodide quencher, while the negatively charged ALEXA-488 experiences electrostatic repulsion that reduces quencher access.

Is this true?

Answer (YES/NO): NO